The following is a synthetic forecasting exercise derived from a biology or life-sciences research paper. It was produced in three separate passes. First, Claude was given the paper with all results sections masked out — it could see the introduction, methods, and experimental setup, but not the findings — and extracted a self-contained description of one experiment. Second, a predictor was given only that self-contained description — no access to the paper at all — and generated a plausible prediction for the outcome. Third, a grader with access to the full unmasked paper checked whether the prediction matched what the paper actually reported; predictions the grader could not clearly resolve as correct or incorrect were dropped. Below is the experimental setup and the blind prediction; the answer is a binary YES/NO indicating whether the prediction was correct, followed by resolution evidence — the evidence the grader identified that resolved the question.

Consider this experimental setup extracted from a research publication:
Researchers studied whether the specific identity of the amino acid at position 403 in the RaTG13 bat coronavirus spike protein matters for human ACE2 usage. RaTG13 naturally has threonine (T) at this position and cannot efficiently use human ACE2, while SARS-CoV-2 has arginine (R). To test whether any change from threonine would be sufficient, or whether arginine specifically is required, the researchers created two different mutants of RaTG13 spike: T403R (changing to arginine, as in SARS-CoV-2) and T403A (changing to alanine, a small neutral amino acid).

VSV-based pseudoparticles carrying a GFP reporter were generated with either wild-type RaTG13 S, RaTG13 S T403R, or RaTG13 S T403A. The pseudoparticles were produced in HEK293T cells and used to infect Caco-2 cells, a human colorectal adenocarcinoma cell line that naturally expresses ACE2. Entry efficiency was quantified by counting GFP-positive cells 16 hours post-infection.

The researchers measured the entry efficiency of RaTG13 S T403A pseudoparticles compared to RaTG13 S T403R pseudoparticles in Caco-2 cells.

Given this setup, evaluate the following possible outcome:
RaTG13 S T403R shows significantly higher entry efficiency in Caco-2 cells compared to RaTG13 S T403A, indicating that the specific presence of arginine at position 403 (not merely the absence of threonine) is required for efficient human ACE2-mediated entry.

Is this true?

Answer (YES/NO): YES